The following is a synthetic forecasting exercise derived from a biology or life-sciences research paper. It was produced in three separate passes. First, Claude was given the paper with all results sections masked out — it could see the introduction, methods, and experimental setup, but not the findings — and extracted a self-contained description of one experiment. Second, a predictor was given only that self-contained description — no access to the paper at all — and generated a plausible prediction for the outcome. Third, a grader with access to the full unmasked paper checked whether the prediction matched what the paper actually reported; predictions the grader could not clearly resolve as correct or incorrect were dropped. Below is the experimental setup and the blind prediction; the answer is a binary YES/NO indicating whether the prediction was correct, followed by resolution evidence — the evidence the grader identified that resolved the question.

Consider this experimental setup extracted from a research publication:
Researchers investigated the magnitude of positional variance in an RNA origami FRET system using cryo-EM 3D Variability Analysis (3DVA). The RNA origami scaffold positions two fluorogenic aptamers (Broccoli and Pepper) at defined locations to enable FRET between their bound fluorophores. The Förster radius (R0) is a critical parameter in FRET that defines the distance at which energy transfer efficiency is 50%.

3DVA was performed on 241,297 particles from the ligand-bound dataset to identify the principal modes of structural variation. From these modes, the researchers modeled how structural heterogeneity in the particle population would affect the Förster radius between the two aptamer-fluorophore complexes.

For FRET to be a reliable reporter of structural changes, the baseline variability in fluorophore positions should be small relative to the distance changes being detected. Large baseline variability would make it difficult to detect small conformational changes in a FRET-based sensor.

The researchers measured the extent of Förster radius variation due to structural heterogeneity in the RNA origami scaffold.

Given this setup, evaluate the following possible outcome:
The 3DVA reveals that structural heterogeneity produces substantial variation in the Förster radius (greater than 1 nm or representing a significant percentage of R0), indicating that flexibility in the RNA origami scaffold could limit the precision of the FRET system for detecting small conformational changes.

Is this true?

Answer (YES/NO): NO